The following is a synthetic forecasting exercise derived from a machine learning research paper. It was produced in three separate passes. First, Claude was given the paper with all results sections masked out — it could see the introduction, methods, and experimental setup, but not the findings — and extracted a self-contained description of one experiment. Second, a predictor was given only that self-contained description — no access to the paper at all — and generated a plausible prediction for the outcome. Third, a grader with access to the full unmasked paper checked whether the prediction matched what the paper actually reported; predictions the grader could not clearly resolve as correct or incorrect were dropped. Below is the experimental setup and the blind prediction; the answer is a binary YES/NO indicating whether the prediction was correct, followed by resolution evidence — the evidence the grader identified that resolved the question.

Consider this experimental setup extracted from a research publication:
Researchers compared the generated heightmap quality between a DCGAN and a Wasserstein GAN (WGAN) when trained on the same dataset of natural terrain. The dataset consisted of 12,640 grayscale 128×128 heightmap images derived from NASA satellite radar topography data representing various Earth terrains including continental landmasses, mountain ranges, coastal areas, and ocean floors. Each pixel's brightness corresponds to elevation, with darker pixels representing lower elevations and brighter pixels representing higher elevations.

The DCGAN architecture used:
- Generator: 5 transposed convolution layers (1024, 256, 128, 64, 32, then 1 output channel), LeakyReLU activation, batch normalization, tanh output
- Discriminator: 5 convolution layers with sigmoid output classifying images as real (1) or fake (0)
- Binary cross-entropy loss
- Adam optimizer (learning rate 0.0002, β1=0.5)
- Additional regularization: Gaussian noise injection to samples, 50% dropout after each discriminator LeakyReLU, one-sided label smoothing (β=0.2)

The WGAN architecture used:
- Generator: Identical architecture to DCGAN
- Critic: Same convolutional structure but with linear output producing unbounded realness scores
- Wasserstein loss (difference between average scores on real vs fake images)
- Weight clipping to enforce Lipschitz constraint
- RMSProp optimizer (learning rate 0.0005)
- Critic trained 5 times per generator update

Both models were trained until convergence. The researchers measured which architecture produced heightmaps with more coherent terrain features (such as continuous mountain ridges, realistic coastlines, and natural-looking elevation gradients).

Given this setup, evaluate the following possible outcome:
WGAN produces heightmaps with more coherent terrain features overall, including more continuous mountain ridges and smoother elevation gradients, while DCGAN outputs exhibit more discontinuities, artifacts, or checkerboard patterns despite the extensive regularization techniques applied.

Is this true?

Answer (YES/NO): YES